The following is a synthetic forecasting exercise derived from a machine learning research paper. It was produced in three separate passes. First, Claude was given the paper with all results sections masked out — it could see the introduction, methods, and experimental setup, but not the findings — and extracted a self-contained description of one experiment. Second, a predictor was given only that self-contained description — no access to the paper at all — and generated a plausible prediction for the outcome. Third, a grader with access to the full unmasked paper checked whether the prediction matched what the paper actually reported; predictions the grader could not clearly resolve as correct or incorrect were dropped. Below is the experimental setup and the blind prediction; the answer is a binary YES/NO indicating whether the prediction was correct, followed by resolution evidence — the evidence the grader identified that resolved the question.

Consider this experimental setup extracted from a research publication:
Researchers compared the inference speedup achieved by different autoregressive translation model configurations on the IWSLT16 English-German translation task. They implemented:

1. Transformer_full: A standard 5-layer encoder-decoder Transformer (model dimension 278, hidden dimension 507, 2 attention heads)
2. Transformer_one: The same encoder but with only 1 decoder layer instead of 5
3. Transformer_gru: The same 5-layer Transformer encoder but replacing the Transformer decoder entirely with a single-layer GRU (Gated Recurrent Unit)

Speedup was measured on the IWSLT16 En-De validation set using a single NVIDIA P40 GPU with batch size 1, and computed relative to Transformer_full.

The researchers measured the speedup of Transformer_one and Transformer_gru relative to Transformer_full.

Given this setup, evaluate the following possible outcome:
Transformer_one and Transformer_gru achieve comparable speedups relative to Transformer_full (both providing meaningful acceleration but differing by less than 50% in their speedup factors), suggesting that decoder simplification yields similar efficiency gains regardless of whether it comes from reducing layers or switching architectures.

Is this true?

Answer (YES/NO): YES